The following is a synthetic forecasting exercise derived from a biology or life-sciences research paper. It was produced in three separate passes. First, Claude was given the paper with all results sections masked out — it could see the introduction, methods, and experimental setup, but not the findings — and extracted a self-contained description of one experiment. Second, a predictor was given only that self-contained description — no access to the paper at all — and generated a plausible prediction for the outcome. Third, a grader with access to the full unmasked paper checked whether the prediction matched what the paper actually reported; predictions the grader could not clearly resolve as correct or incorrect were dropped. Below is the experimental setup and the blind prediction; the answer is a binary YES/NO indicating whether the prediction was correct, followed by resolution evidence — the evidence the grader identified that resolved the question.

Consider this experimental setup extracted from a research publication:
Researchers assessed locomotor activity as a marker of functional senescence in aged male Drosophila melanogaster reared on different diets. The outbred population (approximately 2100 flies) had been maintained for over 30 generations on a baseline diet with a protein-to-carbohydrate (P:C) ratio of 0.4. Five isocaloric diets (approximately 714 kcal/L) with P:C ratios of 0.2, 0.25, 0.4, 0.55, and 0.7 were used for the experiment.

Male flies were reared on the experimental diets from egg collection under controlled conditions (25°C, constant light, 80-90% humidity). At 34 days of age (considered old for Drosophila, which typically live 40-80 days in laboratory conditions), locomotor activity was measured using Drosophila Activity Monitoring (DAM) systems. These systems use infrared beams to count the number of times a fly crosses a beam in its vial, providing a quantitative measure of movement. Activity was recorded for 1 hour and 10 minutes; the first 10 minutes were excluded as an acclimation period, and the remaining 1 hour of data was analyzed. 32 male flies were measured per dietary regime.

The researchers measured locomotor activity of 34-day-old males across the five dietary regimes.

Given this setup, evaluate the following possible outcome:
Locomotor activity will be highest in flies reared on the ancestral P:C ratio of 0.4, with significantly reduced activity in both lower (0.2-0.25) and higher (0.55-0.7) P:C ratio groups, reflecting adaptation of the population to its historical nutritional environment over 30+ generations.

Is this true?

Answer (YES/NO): NO